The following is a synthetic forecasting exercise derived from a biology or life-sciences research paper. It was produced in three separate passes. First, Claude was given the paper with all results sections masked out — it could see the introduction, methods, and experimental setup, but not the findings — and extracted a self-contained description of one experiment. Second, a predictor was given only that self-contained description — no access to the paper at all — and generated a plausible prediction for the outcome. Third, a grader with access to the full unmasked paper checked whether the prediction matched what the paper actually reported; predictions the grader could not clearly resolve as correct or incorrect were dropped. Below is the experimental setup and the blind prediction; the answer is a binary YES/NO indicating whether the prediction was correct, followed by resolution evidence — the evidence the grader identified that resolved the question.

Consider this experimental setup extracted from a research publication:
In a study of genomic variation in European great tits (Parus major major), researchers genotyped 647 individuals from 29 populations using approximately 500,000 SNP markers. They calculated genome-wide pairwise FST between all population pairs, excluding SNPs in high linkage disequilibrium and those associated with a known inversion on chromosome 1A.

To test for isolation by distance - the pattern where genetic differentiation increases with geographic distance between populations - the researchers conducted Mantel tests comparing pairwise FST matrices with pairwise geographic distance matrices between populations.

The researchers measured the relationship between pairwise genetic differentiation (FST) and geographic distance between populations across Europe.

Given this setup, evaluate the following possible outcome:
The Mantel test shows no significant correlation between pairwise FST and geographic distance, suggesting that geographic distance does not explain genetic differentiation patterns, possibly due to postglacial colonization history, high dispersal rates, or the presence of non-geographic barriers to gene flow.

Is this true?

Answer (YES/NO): YES